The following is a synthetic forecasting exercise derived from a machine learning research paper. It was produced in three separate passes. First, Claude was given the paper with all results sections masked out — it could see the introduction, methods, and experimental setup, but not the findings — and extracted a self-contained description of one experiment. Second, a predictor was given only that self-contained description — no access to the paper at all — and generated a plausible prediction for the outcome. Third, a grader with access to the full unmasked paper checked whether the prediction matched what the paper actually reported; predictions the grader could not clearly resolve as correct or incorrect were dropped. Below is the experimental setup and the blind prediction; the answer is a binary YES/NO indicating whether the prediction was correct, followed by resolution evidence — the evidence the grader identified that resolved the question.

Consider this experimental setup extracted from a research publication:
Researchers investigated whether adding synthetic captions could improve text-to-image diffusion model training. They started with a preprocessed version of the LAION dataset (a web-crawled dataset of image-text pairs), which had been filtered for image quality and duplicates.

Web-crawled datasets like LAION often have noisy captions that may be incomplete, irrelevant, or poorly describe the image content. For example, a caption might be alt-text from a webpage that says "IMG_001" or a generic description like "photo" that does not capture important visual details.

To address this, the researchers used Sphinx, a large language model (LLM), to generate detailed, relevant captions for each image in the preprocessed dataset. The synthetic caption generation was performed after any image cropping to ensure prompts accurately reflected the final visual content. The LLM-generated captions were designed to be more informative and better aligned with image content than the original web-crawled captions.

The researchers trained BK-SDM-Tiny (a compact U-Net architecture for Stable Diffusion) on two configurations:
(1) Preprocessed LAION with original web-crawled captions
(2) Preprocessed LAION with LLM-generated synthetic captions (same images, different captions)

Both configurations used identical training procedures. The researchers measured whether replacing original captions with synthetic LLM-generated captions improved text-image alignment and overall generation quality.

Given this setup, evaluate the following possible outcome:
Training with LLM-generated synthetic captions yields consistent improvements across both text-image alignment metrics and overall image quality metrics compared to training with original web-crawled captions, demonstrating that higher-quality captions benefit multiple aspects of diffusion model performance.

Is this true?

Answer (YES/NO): NO